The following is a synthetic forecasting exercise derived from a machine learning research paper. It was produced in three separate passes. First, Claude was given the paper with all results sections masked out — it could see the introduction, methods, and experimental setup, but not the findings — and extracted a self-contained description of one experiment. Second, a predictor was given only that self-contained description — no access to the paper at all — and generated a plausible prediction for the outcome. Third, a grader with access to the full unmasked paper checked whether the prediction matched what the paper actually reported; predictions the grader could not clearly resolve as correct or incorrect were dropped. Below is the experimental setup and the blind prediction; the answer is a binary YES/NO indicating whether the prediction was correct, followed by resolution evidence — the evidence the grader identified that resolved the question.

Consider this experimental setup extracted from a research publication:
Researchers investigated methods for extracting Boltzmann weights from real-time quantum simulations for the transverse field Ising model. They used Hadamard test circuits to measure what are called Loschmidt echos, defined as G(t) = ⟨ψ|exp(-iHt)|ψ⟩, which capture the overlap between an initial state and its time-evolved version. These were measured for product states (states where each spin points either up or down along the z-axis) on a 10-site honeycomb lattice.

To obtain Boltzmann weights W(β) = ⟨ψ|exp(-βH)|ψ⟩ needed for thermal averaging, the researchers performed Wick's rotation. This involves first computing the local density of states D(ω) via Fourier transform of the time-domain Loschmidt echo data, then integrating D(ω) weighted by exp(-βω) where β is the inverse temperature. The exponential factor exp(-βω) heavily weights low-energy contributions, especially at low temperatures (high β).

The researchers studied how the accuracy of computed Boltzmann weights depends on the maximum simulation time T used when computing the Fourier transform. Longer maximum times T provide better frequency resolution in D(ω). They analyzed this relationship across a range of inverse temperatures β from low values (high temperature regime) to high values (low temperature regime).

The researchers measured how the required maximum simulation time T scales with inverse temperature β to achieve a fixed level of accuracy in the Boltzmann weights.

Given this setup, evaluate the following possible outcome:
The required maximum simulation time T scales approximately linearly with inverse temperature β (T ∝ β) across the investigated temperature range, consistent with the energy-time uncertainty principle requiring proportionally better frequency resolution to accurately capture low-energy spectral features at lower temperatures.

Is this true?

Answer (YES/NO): YES